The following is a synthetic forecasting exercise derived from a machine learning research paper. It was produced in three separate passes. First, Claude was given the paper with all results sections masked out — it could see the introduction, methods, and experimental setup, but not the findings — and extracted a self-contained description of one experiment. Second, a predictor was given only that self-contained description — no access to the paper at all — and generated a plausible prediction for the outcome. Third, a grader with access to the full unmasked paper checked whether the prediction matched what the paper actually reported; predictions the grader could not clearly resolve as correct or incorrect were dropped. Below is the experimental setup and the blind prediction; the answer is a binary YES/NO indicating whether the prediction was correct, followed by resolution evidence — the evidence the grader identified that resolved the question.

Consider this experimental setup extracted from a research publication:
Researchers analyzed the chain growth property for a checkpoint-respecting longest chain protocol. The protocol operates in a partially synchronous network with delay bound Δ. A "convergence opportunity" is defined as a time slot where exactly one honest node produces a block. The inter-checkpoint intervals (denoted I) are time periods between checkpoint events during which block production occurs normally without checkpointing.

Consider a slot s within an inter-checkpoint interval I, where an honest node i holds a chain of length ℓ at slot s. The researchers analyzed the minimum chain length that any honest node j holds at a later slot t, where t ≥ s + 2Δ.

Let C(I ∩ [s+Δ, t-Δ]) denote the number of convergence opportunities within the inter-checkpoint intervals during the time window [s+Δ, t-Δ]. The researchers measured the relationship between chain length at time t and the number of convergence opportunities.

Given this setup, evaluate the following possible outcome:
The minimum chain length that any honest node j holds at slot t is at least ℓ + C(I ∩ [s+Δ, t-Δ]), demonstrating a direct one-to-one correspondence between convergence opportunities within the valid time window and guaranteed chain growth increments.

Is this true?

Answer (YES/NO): YES